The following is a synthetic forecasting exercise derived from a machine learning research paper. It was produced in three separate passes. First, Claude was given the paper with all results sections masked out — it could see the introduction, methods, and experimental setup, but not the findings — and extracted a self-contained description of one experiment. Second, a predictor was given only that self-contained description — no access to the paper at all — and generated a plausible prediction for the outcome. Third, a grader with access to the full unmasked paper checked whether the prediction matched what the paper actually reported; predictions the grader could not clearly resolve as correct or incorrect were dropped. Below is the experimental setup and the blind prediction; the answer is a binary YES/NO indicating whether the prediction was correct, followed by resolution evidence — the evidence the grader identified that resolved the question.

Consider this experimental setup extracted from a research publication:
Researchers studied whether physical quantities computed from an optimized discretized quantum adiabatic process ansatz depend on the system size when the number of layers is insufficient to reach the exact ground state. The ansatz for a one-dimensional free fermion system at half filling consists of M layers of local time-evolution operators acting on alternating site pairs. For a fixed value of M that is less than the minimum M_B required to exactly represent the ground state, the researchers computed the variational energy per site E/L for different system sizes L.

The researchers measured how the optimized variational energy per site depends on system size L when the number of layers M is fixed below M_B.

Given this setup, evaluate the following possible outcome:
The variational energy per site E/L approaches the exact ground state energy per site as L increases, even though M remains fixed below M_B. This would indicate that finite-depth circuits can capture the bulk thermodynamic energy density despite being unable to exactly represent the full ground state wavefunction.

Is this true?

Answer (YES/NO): NO